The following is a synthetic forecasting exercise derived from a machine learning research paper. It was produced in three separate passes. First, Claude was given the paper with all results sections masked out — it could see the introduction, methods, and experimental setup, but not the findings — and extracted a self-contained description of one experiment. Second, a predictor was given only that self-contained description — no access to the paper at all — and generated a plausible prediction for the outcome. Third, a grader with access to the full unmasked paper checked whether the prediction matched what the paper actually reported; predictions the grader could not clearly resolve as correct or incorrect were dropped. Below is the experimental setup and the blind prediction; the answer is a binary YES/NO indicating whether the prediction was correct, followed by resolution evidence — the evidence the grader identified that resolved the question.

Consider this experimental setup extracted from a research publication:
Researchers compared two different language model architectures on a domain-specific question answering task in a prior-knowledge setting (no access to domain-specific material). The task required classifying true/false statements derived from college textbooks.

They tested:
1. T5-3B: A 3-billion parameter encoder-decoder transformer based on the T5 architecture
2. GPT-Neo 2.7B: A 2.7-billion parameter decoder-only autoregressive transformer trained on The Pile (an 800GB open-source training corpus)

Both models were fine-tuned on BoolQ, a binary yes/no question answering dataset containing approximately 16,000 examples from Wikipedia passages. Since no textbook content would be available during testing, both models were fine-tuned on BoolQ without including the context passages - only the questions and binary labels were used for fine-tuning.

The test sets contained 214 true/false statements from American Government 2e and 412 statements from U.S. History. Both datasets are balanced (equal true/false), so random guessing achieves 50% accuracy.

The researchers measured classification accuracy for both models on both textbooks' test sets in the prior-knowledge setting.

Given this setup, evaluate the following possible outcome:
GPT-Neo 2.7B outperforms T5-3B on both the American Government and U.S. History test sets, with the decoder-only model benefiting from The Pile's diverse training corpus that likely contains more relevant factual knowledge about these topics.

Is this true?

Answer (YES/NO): NO